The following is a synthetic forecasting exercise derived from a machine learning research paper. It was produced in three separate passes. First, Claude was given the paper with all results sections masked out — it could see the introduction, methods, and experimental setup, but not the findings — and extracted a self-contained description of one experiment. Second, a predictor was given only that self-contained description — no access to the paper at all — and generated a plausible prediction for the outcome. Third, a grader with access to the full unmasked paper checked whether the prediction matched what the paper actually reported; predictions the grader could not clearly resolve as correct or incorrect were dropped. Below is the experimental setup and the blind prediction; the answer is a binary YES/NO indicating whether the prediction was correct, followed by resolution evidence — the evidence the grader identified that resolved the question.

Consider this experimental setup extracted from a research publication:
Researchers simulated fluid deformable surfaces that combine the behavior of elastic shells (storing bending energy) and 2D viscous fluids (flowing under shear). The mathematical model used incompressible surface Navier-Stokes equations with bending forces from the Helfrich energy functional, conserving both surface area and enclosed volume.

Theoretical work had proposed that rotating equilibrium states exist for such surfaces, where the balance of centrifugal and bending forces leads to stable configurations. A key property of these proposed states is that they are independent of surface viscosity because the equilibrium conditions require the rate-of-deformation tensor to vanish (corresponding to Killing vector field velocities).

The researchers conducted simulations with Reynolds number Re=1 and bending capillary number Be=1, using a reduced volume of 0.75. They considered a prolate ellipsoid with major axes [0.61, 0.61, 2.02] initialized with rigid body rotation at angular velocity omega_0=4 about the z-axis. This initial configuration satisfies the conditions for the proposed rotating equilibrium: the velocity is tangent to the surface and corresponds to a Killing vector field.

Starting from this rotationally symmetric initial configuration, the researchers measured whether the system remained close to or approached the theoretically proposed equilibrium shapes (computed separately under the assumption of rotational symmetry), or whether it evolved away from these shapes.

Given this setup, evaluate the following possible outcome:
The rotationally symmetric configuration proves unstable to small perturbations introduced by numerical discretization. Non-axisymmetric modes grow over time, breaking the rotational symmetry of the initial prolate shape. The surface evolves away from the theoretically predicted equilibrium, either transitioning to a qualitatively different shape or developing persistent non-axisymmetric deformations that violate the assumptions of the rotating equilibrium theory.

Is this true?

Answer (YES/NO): YES